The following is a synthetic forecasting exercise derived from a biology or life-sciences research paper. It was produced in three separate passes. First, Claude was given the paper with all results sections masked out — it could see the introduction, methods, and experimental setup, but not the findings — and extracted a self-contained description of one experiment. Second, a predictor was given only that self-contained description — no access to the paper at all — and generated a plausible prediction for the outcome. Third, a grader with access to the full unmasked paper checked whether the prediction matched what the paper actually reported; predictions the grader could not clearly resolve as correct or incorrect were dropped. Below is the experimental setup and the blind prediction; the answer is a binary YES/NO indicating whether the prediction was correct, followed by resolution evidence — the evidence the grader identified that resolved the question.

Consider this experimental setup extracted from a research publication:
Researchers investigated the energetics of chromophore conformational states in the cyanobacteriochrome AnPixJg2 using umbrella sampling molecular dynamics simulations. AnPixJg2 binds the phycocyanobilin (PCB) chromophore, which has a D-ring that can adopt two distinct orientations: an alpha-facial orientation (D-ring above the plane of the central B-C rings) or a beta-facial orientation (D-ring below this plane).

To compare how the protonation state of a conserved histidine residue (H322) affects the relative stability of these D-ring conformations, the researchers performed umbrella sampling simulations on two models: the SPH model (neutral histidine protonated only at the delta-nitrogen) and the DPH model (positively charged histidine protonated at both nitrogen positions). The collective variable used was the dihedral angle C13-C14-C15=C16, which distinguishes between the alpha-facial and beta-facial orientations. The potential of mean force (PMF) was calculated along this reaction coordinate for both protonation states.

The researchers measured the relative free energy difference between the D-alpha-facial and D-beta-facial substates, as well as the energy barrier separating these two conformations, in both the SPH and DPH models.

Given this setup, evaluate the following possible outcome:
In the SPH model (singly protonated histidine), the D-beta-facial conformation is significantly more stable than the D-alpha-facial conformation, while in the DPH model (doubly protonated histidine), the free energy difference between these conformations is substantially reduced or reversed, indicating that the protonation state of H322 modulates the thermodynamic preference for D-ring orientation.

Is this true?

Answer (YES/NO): NO